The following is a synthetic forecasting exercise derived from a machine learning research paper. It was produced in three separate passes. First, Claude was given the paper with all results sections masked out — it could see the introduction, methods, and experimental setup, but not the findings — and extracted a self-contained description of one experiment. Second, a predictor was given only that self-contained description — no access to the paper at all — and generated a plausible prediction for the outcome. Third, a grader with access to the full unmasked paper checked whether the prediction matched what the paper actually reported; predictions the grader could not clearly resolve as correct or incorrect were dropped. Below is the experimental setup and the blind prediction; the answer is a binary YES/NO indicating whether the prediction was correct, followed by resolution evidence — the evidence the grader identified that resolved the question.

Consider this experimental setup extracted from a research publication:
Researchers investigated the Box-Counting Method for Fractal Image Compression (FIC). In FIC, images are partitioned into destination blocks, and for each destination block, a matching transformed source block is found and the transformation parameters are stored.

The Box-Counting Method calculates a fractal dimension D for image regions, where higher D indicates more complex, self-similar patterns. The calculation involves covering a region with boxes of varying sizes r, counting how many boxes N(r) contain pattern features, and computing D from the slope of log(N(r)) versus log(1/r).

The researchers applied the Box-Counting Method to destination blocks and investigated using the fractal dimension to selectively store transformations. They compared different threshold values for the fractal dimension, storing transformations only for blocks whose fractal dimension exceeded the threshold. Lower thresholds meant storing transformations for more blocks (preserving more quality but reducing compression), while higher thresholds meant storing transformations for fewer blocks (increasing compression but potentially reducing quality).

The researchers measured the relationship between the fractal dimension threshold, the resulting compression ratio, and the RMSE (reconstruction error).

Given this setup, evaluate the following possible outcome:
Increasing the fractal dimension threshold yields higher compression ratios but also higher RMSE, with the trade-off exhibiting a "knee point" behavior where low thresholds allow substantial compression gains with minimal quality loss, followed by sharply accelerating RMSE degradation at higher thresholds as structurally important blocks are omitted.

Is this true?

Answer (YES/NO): NO